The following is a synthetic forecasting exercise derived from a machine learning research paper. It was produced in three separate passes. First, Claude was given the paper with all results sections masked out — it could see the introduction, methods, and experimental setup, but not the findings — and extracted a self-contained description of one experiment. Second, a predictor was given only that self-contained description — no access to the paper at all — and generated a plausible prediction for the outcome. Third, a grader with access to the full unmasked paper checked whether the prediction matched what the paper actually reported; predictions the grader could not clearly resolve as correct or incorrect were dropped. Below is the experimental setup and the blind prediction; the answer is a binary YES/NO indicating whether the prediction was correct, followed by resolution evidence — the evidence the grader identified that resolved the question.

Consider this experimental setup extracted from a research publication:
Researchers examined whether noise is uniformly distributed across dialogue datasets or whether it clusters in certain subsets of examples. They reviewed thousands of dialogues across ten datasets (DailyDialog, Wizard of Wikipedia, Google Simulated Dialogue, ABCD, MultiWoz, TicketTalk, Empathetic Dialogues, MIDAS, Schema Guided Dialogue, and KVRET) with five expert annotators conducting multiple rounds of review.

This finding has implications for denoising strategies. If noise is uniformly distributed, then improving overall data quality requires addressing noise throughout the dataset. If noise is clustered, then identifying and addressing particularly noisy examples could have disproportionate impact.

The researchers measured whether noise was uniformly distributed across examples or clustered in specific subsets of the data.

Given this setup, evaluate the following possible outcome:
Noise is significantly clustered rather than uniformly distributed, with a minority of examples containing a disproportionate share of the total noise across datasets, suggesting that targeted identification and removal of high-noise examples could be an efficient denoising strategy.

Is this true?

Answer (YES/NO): YES